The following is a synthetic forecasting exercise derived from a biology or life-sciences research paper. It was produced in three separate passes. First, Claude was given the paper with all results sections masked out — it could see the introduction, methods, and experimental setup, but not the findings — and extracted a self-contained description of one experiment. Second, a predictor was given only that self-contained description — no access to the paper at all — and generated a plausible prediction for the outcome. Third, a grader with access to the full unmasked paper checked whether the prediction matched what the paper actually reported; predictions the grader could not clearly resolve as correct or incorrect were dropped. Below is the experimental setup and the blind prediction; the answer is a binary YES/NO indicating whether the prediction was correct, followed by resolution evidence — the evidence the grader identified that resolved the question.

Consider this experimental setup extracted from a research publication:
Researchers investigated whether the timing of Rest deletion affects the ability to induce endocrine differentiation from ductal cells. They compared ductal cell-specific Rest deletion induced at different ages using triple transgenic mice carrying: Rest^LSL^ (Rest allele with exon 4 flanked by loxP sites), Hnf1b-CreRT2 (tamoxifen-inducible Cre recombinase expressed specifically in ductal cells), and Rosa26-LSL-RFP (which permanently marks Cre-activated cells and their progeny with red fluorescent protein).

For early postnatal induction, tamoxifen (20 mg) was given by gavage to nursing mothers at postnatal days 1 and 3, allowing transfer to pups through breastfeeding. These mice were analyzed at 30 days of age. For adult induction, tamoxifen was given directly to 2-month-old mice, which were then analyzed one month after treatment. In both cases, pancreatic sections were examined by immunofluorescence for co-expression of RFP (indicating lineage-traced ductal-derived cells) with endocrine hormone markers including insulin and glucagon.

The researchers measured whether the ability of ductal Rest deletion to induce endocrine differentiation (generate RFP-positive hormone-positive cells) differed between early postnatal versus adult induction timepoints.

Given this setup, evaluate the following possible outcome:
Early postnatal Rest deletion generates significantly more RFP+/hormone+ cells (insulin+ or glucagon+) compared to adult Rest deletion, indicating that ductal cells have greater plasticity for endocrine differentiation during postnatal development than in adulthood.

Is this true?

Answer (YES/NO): YES